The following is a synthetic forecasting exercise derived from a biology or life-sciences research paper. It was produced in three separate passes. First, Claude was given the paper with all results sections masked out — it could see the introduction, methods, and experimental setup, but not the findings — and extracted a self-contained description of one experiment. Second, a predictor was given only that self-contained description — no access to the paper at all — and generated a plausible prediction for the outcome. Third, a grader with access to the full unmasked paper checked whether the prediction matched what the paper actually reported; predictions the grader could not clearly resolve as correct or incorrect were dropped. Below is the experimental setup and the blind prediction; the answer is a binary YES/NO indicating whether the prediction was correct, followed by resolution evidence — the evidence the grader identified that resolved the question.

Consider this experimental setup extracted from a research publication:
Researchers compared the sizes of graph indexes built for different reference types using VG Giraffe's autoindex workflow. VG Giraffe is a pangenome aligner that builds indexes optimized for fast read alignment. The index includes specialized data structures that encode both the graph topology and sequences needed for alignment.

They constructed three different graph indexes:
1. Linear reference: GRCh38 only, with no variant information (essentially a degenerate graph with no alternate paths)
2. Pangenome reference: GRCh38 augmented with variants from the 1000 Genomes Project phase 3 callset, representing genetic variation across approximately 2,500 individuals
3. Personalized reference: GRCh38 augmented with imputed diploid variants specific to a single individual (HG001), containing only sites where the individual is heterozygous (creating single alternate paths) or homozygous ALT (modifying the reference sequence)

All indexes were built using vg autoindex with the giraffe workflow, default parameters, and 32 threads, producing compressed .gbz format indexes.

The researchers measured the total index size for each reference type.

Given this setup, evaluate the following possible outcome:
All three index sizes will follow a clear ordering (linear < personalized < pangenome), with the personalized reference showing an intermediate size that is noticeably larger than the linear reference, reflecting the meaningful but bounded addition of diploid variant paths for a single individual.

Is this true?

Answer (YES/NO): NO